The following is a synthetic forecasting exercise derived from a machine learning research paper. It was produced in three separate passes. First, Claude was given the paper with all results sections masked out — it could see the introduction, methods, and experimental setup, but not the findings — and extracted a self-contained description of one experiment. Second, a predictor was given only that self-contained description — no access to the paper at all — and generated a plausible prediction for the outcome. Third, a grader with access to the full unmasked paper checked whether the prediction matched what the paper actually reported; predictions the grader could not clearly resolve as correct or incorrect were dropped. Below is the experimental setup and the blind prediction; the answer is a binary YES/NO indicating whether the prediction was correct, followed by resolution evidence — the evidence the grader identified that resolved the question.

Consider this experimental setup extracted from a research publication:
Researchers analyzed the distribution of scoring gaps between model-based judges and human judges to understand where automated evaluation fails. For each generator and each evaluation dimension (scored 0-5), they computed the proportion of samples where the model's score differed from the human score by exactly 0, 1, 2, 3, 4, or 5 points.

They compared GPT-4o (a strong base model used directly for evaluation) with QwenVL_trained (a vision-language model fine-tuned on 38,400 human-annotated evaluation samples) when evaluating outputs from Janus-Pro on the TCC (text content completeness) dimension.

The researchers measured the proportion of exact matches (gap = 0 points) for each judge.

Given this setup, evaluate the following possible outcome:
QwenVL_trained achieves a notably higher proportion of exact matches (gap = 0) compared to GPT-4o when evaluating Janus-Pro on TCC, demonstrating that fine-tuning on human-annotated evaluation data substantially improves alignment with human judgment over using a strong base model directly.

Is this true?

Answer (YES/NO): YES